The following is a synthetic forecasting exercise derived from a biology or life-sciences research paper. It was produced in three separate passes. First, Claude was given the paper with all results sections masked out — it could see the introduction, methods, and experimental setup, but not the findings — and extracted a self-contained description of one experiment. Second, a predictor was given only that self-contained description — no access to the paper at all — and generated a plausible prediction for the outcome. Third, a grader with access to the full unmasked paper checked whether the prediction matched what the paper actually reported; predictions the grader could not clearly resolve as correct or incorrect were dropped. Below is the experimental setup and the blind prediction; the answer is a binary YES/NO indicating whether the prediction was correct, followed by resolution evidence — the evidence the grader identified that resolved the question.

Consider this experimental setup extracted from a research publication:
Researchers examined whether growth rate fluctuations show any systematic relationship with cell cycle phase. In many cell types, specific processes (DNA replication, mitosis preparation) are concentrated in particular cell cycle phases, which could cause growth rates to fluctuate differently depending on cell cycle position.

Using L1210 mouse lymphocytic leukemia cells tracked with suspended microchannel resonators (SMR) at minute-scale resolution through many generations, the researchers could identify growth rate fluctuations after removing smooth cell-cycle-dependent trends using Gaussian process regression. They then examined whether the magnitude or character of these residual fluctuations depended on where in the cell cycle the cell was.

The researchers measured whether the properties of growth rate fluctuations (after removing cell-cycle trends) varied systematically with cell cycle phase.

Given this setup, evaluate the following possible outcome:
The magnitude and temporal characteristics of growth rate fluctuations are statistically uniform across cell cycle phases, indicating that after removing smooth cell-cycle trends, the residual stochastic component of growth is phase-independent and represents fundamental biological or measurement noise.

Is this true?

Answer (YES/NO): YES